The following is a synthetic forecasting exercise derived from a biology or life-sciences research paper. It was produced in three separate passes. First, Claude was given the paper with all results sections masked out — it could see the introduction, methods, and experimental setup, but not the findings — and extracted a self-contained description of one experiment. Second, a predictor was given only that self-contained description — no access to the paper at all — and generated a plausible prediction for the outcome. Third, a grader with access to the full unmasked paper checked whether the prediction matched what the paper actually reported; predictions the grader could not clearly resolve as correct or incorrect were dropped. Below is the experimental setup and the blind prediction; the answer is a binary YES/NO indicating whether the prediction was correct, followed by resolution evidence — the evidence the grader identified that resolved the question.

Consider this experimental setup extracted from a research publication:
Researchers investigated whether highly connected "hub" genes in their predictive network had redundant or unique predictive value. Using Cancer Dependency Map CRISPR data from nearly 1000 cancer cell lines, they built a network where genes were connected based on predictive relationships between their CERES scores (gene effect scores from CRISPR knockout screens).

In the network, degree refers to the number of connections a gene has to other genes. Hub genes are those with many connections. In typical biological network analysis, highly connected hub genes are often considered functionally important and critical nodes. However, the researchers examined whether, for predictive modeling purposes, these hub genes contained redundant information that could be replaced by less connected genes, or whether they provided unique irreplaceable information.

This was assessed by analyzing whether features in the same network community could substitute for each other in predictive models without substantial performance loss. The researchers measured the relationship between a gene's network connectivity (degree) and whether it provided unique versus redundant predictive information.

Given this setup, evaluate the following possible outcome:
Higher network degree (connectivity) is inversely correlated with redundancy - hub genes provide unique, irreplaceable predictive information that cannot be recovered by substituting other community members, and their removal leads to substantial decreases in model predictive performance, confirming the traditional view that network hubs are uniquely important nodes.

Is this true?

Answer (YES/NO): NO